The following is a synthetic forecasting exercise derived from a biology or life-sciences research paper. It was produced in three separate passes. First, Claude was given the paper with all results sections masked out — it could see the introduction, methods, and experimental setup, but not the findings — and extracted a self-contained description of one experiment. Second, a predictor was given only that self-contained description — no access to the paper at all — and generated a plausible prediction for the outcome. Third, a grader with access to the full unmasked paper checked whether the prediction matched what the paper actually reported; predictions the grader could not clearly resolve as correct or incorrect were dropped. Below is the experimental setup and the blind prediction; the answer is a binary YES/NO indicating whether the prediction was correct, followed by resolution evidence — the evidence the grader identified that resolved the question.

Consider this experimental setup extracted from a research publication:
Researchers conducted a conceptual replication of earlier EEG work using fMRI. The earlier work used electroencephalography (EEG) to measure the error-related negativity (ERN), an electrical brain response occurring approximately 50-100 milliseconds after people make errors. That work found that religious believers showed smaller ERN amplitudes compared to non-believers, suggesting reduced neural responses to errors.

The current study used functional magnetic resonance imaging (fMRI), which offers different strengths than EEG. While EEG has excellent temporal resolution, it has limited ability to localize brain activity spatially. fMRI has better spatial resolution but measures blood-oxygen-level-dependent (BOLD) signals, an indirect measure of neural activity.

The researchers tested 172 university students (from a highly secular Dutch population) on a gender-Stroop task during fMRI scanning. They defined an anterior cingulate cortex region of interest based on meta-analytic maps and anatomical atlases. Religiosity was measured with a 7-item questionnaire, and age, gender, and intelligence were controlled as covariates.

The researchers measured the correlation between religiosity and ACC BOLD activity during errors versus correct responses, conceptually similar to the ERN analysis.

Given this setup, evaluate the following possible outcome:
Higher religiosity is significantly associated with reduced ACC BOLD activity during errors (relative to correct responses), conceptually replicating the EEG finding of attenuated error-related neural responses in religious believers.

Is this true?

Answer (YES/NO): NO